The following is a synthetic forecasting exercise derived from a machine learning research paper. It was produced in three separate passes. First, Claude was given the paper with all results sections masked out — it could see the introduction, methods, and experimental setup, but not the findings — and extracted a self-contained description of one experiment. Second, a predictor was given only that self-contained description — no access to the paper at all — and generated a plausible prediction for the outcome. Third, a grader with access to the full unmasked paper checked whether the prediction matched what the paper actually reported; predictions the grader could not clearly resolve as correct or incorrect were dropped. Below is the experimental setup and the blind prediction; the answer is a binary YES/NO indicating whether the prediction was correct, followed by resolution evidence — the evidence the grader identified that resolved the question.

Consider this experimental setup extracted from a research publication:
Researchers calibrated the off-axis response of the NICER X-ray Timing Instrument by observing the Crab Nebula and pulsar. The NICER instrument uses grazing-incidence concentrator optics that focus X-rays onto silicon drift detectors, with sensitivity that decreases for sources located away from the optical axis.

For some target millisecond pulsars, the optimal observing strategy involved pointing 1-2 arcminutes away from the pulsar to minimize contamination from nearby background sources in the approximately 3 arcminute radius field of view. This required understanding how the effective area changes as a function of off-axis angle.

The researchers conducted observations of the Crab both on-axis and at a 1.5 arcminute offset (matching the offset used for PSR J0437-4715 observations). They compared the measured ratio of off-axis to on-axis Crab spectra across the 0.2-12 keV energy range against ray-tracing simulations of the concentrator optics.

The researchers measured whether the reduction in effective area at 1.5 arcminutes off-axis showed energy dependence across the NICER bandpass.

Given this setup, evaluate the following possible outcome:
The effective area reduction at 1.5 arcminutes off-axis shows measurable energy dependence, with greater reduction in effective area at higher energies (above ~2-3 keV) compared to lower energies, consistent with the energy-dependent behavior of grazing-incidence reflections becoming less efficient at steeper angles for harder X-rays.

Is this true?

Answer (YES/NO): NO